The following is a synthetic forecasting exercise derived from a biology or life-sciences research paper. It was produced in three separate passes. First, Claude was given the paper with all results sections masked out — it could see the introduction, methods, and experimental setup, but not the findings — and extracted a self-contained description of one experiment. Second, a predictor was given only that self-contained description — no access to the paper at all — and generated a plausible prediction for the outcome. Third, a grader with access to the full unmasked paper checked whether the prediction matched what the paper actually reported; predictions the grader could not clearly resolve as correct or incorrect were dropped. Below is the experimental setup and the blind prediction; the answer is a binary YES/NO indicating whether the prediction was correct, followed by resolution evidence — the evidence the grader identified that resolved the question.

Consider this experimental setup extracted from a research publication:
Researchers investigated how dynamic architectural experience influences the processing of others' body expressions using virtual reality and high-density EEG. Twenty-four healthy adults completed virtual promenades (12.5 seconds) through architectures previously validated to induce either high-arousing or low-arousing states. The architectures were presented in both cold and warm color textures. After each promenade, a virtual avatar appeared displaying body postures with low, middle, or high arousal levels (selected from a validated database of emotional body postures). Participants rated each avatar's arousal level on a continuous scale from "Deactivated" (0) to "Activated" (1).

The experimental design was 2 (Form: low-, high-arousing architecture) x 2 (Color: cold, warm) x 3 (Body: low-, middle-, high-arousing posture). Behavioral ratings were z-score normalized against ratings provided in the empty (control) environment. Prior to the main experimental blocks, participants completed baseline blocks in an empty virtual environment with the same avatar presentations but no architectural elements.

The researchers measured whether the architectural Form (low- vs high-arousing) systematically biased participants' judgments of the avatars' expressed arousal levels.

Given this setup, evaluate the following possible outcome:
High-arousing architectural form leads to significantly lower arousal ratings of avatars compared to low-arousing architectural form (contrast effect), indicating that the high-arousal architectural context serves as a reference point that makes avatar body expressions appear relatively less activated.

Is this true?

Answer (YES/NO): YES